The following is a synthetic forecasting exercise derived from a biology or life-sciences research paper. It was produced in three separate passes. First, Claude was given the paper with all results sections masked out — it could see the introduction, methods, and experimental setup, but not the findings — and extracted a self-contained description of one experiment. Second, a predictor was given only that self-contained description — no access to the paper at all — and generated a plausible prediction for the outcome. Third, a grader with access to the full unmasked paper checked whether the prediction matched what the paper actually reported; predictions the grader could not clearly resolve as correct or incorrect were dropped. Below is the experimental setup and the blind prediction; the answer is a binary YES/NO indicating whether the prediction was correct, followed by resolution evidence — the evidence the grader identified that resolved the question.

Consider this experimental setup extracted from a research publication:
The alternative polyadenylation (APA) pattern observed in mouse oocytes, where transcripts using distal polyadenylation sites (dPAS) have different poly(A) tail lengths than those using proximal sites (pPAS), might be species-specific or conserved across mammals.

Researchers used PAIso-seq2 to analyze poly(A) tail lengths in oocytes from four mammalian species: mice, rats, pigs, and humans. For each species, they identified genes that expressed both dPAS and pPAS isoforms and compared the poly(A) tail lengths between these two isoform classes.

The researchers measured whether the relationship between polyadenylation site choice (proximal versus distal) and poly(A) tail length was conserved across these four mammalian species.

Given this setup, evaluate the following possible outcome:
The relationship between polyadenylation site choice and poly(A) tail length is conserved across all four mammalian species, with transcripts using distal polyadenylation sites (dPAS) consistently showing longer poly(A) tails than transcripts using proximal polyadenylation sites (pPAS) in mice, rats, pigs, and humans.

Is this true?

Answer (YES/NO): YES